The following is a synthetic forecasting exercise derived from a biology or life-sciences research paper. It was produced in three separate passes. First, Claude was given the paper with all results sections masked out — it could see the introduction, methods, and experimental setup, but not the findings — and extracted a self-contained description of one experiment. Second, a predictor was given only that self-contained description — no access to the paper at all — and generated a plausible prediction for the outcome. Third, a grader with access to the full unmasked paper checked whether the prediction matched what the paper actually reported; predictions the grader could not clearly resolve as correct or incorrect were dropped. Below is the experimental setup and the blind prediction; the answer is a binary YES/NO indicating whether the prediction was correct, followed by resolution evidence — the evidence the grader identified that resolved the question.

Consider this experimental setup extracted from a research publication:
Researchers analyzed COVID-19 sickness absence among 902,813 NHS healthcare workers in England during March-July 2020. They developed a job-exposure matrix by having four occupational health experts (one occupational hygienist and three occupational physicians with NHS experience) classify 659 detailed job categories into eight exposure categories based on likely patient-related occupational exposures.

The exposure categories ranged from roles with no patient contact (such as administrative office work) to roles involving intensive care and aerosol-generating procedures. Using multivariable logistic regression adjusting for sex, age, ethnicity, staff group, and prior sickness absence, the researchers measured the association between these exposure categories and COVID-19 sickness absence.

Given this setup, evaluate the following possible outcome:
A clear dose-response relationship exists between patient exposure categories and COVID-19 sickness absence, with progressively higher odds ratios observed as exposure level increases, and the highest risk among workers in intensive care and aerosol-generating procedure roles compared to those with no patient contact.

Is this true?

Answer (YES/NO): NO